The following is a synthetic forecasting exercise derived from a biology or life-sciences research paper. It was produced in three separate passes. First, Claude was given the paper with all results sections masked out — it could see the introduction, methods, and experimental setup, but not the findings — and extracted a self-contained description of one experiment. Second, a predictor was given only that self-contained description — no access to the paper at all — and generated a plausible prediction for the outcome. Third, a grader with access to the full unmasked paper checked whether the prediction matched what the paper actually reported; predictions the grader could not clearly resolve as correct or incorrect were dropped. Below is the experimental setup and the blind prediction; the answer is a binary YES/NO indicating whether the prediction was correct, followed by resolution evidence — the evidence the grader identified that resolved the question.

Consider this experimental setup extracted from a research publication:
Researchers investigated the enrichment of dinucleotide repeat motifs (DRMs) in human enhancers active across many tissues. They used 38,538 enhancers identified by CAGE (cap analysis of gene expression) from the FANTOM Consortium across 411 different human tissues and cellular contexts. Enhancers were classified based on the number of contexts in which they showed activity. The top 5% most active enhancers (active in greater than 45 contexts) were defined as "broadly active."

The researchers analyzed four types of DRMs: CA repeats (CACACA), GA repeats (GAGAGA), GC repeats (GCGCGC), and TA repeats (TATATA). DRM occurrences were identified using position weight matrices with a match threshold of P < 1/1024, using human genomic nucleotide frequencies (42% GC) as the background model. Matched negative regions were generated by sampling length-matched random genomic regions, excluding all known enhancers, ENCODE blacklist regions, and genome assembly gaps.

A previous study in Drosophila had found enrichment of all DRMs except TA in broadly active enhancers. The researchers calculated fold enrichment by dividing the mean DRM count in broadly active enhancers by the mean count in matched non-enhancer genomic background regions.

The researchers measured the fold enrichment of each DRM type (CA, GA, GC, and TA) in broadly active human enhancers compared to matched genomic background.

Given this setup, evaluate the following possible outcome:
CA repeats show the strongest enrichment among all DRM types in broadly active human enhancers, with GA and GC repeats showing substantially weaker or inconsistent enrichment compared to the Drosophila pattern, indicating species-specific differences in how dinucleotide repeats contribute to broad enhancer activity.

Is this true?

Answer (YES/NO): NO